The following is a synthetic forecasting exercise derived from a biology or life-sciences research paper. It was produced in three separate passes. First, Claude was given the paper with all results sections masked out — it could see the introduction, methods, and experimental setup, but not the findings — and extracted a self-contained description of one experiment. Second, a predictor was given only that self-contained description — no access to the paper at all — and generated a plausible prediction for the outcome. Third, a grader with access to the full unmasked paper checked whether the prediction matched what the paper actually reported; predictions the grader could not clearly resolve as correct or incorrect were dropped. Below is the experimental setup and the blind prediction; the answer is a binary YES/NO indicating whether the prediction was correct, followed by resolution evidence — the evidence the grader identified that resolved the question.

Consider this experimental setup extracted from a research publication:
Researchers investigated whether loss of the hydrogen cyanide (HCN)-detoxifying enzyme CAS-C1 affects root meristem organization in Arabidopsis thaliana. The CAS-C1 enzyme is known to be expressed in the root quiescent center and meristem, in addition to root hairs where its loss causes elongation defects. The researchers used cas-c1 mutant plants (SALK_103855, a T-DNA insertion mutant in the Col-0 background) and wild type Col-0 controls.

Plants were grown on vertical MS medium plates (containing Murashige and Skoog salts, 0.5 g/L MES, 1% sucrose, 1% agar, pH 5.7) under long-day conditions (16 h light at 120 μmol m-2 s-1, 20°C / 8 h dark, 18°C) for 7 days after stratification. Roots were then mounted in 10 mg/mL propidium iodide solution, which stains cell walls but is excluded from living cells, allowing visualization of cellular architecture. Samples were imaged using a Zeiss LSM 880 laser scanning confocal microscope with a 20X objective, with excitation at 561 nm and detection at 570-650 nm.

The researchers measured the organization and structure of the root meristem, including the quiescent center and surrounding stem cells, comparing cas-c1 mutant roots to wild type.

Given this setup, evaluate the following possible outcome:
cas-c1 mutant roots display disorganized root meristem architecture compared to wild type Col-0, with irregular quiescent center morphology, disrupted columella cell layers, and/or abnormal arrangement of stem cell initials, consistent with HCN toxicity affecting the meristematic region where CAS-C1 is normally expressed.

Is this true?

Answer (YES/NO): NO